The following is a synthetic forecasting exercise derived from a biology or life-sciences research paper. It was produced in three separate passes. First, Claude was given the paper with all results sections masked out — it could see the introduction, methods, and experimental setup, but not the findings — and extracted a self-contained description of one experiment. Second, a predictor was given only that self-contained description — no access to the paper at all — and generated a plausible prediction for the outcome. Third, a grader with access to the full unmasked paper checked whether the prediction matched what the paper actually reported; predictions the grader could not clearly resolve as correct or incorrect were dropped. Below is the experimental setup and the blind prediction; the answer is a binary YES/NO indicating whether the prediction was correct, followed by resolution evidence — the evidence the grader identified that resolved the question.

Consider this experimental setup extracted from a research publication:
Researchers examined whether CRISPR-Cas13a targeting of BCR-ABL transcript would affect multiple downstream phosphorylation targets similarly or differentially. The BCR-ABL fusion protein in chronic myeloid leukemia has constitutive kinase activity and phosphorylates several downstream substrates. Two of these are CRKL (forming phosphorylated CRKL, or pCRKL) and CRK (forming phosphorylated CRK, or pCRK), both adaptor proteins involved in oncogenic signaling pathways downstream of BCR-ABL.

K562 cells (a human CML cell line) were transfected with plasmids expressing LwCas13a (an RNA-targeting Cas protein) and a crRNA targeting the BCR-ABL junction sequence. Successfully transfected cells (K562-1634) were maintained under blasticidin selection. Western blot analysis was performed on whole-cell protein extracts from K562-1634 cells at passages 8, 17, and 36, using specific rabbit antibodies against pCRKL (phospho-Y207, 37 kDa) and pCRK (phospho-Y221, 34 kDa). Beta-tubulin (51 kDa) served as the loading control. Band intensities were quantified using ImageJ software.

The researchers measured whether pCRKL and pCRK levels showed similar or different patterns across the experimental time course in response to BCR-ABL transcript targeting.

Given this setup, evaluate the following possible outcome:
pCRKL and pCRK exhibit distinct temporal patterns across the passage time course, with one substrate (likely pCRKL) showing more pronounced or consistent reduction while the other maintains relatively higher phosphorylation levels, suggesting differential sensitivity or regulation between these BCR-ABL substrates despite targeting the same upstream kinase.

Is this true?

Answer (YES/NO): NO